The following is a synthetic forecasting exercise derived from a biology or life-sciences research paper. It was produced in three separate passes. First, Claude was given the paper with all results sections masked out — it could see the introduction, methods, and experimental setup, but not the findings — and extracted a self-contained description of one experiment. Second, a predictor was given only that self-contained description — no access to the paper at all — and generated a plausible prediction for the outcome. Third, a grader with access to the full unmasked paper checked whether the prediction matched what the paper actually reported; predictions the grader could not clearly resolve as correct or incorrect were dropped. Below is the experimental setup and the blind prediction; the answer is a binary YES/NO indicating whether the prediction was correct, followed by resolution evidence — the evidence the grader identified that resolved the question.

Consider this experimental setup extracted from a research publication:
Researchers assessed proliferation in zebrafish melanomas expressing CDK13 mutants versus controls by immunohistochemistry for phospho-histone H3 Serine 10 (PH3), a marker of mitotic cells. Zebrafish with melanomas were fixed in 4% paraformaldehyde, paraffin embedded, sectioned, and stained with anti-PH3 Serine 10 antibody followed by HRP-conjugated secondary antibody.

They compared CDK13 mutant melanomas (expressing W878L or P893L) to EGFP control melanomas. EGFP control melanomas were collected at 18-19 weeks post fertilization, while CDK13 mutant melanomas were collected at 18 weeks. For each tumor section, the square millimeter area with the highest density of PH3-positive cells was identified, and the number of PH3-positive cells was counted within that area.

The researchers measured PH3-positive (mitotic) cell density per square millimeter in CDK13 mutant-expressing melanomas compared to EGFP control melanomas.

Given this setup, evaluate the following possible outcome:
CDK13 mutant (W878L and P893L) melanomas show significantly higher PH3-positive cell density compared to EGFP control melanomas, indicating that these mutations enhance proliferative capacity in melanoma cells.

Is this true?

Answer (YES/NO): YES